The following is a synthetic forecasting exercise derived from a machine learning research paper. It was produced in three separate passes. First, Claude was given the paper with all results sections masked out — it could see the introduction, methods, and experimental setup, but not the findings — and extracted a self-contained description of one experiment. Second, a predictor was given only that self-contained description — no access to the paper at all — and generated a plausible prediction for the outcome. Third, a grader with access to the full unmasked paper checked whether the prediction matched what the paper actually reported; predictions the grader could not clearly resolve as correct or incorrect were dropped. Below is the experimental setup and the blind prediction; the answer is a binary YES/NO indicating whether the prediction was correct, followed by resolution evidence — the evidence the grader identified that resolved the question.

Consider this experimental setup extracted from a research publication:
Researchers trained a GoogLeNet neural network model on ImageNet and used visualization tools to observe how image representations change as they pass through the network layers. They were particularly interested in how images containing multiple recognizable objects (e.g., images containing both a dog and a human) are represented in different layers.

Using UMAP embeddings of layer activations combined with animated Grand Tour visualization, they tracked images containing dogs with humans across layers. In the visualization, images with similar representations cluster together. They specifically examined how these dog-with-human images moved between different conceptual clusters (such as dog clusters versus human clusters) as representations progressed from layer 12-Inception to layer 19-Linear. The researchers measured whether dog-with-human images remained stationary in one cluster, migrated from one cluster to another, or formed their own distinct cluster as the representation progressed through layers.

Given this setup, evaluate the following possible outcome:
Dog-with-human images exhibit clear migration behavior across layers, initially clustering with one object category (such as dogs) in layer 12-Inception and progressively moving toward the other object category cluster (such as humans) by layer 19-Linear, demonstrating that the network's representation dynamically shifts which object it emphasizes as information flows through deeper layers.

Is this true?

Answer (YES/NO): NO